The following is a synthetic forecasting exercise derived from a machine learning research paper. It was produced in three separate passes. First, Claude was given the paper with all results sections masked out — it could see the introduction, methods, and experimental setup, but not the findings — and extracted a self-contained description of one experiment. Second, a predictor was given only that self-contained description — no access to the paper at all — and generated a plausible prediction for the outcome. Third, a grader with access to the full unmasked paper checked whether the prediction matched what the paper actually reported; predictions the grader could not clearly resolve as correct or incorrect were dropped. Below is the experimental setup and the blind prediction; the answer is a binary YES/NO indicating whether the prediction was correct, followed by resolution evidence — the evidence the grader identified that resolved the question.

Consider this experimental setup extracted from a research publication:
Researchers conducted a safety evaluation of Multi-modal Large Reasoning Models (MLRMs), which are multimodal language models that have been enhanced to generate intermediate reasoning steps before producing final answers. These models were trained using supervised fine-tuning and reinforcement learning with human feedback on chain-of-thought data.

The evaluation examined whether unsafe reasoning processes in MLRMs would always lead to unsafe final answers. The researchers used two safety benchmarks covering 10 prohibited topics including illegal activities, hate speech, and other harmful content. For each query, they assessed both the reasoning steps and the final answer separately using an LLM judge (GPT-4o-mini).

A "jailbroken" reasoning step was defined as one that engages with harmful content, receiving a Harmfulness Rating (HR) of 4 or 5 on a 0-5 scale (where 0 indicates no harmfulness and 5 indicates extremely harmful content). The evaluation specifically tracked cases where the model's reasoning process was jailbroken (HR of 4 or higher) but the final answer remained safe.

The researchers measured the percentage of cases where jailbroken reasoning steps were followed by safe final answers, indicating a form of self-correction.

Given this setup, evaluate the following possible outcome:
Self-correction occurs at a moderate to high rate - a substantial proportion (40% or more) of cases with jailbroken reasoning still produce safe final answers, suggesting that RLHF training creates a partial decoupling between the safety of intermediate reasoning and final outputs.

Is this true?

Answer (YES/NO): NO